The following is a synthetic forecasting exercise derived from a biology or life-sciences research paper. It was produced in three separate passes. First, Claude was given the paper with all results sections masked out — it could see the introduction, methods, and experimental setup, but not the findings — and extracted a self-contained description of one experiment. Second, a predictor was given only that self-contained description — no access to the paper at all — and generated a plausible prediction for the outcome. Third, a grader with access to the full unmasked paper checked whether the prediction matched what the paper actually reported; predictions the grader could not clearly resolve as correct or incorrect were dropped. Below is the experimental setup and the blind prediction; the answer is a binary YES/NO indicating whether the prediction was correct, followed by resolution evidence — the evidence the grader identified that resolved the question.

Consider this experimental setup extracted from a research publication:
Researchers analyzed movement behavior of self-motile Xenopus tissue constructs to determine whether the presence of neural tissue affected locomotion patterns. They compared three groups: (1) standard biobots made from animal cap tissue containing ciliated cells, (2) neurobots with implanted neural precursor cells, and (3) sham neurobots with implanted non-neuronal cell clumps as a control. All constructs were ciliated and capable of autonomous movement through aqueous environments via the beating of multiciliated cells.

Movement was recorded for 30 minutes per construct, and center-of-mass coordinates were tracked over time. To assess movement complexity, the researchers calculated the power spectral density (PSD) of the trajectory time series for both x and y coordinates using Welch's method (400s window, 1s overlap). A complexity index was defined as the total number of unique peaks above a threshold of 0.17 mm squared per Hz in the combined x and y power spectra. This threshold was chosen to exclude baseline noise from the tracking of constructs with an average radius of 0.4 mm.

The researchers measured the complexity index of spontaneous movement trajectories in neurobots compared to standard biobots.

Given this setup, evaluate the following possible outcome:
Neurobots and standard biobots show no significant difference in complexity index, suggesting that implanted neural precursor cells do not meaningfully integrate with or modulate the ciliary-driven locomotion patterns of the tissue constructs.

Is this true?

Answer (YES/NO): NO